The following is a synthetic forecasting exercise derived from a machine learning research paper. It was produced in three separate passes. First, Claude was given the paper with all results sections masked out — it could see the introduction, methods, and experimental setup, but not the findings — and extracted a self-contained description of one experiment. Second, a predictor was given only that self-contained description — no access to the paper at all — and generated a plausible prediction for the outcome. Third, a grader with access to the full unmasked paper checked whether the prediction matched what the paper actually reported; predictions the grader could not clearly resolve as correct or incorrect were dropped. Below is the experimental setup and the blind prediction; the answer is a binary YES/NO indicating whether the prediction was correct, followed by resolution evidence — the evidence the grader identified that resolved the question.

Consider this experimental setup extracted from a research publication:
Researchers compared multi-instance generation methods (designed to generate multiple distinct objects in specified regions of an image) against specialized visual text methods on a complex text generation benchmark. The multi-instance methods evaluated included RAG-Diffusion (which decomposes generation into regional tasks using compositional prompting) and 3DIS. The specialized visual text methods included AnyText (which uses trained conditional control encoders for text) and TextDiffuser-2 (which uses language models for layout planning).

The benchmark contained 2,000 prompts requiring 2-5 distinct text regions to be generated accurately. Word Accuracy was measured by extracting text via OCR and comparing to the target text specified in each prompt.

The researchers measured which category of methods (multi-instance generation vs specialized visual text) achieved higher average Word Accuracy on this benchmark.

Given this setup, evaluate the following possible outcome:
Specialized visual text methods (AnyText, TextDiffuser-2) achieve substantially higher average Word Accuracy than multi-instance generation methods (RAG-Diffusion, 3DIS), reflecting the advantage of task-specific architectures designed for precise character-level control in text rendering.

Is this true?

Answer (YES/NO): NO